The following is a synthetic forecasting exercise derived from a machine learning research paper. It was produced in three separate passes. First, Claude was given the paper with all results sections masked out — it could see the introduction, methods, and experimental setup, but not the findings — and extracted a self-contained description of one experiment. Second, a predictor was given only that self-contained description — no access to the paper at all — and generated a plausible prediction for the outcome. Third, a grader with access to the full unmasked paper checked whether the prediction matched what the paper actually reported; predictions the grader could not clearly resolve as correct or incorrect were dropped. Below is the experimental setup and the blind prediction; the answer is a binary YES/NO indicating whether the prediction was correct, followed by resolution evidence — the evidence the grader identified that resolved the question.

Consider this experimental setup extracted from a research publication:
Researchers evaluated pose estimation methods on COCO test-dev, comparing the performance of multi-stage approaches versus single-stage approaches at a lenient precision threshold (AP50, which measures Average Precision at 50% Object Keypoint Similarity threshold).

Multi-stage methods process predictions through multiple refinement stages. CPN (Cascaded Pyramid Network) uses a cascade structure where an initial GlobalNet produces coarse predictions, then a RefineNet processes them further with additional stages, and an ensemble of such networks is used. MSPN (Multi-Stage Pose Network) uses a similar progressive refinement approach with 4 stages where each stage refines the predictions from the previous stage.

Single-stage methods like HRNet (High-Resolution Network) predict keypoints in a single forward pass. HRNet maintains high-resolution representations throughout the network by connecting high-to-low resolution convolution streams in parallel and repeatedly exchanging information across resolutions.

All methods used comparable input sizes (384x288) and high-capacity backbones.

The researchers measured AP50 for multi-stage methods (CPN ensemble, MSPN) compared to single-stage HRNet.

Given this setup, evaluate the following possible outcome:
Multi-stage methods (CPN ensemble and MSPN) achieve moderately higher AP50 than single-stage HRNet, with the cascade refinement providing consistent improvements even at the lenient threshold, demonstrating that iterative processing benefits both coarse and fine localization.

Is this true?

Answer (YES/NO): NO